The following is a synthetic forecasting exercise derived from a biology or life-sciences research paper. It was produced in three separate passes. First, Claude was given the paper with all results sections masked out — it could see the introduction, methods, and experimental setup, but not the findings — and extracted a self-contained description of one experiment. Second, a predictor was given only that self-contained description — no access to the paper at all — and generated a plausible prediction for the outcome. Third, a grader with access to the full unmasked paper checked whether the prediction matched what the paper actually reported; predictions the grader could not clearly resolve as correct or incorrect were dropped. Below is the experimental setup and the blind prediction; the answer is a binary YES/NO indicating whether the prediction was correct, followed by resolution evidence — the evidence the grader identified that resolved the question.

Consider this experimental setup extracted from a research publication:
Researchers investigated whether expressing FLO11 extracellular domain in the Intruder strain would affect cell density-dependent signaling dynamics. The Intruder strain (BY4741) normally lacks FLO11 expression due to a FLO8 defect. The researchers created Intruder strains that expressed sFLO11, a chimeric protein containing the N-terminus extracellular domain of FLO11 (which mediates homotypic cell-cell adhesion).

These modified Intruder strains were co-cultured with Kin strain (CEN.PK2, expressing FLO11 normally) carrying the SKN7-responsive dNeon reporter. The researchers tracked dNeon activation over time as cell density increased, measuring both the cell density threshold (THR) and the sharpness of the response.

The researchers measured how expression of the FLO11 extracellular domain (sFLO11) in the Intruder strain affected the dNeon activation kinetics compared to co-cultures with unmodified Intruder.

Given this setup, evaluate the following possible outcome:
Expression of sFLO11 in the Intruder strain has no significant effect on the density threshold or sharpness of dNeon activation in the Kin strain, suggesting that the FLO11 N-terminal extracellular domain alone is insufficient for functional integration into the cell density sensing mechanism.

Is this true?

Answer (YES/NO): NO